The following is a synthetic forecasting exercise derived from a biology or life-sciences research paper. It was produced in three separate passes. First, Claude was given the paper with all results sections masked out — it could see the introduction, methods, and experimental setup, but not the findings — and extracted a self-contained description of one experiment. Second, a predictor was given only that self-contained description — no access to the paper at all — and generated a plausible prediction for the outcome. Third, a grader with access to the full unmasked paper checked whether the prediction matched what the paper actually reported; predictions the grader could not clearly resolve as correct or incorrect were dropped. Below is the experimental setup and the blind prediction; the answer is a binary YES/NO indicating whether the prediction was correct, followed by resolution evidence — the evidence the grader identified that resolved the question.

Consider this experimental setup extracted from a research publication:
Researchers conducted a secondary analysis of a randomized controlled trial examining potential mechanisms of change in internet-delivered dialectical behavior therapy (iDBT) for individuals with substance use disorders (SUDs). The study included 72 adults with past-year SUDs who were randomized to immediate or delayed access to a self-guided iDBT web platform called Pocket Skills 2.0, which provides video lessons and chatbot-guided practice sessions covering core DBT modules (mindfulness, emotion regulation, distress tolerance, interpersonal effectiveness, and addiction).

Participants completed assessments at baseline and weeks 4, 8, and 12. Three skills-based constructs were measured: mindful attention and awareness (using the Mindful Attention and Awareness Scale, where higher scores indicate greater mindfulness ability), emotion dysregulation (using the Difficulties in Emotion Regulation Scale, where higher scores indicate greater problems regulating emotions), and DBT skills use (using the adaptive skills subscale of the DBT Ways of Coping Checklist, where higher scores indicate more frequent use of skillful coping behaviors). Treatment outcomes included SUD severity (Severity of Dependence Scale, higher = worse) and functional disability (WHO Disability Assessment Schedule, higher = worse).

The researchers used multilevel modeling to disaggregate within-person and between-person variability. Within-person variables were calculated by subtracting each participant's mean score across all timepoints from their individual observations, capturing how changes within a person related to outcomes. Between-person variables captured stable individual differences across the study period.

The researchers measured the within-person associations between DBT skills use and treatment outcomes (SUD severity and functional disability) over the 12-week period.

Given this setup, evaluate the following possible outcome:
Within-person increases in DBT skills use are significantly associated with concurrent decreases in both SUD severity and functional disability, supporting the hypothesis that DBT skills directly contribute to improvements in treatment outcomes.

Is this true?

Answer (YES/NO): NO